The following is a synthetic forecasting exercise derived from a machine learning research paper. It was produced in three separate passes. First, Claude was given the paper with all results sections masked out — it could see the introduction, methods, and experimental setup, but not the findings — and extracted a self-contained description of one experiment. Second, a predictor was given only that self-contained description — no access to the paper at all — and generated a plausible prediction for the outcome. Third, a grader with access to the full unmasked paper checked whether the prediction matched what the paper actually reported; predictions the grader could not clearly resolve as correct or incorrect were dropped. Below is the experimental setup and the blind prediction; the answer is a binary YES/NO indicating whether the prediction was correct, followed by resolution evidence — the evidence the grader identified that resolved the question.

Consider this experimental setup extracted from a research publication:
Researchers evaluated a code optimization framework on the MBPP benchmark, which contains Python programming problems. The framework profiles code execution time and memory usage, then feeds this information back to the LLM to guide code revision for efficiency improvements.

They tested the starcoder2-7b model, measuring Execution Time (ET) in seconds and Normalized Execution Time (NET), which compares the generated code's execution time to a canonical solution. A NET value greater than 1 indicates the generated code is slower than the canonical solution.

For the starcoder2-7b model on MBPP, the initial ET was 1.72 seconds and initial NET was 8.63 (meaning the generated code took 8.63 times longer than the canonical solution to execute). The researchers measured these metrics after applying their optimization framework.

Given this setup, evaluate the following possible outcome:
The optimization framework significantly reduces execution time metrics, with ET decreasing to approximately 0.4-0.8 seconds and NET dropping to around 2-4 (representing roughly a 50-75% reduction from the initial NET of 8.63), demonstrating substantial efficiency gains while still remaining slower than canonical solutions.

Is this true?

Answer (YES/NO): NO